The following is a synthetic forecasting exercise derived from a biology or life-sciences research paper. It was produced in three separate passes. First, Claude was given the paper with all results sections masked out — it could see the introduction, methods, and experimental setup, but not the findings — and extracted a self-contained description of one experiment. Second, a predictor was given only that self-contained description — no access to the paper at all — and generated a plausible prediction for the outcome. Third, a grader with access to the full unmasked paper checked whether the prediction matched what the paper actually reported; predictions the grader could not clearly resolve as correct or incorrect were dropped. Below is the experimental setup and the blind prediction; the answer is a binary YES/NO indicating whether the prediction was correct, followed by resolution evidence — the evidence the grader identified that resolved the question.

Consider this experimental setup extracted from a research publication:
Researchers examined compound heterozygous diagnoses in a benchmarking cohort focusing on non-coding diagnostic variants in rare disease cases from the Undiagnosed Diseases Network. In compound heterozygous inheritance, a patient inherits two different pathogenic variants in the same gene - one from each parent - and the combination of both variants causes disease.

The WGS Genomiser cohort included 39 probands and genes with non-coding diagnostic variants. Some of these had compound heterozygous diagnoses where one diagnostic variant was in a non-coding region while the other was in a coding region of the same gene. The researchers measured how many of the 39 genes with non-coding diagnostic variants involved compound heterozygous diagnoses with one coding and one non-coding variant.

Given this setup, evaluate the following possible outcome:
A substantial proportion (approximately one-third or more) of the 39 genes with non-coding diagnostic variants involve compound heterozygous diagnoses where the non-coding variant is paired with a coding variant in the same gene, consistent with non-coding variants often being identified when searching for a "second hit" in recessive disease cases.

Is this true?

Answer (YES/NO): YES